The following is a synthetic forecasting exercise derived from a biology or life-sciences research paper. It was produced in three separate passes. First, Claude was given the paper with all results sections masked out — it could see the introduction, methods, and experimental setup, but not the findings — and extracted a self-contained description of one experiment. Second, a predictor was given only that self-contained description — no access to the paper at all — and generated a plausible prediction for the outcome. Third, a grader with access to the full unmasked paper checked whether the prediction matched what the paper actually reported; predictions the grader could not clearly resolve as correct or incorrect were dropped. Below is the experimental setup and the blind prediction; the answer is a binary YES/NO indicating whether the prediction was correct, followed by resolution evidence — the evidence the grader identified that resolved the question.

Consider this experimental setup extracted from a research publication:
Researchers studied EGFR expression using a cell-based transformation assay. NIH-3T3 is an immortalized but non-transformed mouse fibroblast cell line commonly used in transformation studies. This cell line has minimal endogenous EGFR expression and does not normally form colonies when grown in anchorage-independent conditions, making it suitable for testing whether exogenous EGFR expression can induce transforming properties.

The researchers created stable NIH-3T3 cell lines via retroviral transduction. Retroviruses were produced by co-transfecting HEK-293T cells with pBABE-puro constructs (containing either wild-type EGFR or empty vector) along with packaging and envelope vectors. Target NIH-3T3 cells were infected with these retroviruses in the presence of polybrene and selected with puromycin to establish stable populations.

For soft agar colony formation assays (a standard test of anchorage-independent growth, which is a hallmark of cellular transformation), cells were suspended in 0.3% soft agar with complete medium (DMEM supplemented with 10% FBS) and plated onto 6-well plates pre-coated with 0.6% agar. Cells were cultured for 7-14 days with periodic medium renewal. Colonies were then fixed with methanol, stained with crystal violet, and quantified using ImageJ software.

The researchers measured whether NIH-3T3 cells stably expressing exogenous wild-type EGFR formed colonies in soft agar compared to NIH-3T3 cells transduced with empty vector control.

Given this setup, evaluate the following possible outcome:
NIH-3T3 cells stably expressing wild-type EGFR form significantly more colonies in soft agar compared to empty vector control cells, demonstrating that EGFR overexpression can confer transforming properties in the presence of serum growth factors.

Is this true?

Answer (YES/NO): NO